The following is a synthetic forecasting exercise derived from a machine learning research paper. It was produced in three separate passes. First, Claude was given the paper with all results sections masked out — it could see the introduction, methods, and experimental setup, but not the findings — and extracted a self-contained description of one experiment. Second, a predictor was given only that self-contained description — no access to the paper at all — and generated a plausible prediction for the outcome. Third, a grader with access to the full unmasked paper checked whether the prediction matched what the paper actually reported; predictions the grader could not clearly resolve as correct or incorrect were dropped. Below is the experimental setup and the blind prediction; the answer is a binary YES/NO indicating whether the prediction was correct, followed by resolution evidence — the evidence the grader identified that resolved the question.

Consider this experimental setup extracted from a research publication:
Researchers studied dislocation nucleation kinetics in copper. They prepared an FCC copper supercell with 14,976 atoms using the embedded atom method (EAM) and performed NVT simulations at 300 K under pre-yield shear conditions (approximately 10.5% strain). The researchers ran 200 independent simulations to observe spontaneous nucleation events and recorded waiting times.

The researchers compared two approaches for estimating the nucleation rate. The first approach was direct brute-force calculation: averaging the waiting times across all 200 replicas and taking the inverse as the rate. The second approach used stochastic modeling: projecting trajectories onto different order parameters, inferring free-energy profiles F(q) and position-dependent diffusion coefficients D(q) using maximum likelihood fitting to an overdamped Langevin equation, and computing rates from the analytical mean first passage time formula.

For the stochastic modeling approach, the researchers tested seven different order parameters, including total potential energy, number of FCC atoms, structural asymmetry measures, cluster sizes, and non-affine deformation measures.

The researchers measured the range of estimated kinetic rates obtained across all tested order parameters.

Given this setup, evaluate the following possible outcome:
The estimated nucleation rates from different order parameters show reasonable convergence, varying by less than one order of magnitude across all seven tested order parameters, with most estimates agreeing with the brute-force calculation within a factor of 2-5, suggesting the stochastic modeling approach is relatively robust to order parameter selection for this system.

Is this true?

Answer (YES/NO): NO